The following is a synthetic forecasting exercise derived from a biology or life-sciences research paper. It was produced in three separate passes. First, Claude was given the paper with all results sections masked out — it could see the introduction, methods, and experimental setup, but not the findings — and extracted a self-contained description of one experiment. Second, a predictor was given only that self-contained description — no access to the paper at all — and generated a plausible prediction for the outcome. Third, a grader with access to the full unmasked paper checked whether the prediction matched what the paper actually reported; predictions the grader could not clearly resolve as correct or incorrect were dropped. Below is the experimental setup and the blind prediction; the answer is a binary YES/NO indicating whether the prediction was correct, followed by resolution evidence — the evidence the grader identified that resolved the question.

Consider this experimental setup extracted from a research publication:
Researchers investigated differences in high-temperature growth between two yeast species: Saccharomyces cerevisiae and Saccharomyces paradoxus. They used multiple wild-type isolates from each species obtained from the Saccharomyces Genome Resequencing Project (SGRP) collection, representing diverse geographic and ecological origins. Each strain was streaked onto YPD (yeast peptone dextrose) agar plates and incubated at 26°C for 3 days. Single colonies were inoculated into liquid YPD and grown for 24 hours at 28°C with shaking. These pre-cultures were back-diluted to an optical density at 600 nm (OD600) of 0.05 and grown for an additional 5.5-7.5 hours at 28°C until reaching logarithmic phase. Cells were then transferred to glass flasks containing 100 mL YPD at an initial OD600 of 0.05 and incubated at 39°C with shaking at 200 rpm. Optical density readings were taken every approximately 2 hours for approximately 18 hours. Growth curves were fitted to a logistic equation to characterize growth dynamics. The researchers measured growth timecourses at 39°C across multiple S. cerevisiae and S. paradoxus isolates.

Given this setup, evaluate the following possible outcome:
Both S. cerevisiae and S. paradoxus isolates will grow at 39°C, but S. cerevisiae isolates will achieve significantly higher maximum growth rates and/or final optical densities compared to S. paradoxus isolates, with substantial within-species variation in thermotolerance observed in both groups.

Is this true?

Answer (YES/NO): NO